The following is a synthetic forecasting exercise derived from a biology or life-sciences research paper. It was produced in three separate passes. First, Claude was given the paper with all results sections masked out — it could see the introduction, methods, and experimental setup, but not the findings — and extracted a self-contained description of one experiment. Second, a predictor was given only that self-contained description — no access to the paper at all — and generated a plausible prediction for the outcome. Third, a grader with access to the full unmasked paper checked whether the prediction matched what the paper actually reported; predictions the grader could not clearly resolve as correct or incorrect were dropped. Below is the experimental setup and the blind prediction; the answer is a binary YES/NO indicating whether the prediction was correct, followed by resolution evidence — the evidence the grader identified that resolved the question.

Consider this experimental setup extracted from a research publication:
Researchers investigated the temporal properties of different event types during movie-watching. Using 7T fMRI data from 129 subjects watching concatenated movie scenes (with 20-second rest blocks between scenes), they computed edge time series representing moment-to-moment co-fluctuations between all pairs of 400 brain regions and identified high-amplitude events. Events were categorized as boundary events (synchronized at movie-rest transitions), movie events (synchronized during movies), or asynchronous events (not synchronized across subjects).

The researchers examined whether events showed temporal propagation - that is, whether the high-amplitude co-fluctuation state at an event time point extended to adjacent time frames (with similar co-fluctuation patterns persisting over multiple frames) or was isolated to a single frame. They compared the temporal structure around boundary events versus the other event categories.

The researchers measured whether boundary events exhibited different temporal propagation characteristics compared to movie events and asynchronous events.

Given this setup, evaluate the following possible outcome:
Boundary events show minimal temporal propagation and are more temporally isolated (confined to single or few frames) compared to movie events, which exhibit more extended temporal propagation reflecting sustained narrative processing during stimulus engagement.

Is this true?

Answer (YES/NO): NO